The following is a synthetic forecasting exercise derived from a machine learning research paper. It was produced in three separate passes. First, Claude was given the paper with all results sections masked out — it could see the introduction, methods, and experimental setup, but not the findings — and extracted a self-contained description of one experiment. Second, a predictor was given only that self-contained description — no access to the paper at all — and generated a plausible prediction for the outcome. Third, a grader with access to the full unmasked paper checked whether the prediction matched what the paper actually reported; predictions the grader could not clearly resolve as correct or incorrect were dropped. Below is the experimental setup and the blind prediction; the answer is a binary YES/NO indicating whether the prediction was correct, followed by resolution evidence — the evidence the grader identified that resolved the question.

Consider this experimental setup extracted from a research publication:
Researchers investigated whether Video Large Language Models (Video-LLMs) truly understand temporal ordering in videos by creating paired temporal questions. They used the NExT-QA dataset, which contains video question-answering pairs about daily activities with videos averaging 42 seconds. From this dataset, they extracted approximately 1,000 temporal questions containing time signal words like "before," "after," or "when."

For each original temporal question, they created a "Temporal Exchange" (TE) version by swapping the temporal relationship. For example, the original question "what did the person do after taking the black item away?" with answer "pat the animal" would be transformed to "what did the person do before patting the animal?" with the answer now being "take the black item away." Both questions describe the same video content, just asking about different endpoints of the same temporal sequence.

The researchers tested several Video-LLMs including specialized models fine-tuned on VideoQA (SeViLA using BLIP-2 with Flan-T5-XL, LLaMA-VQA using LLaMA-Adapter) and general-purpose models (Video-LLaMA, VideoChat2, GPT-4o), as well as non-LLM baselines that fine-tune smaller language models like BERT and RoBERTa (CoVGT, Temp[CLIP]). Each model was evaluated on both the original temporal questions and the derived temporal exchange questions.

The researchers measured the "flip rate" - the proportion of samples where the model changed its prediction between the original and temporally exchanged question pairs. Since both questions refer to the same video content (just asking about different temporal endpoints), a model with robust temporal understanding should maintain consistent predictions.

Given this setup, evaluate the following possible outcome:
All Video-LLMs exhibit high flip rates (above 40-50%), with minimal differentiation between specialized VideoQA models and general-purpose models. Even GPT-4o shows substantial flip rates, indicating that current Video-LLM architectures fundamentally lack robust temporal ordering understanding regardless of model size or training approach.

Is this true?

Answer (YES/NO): NO